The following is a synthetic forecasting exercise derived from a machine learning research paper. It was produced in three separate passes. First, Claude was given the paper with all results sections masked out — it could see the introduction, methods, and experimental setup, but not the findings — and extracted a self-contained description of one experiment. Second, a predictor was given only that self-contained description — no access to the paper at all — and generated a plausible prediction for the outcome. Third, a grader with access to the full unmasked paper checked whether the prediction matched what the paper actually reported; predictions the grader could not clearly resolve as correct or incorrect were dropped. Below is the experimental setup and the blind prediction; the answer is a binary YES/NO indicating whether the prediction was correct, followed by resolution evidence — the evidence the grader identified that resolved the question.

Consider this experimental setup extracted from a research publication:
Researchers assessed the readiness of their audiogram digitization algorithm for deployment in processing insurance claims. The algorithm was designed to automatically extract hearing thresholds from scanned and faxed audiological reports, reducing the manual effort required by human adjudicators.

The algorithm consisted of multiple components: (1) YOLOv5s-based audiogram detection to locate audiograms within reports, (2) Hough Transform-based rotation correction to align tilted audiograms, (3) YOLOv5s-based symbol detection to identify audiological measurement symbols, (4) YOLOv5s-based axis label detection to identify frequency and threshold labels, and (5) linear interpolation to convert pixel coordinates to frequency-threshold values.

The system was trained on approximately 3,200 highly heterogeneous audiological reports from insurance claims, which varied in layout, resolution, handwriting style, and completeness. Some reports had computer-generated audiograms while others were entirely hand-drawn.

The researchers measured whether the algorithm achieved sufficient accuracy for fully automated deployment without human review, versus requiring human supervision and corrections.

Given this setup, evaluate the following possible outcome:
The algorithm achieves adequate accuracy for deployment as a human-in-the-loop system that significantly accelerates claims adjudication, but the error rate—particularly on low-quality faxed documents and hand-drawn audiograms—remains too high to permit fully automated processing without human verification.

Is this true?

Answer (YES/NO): YES